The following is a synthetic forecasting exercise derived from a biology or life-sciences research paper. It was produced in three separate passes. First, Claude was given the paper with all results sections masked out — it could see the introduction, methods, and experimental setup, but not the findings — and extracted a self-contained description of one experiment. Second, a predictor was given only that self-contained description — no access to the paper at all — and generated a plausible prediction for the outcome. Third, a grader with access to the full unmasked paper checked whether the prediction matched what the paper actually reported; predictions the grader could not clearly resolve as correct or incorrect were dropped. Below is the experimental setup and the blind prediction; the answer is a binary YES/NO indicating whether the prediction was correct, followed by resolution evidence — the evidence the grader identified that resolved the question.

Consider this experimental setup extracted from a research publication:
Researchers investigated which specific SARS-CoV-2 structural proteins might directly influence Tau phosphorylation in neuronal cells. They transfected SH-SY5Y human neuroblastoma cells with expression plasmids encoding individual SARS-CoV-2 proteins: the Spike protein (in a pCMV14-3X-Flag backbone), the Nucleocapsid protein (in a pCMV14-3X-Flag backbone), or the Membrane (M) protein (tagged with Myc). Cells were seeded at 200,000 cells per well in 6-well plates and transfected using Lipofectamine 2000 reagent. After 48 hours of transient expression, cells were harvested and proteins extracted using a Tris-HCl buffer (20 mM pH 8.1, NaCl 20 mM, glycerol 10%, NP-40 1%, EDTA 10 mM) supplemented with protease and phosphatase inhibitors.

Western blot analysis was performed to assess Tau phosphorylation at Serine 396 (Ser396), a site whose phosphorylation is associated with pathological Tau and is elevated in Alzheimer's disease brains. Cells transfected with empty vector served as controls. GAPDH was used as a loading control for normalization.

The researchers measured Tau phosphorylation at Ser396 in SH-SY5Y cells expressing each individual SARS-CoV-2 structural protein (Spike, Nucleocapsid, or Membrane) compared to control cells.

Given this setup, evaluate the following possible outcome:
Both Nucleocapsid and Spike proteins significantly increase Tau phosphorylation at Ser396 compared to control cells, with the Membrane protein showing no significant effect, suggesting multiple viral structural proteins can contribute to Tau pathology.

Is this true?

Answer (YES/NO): NO